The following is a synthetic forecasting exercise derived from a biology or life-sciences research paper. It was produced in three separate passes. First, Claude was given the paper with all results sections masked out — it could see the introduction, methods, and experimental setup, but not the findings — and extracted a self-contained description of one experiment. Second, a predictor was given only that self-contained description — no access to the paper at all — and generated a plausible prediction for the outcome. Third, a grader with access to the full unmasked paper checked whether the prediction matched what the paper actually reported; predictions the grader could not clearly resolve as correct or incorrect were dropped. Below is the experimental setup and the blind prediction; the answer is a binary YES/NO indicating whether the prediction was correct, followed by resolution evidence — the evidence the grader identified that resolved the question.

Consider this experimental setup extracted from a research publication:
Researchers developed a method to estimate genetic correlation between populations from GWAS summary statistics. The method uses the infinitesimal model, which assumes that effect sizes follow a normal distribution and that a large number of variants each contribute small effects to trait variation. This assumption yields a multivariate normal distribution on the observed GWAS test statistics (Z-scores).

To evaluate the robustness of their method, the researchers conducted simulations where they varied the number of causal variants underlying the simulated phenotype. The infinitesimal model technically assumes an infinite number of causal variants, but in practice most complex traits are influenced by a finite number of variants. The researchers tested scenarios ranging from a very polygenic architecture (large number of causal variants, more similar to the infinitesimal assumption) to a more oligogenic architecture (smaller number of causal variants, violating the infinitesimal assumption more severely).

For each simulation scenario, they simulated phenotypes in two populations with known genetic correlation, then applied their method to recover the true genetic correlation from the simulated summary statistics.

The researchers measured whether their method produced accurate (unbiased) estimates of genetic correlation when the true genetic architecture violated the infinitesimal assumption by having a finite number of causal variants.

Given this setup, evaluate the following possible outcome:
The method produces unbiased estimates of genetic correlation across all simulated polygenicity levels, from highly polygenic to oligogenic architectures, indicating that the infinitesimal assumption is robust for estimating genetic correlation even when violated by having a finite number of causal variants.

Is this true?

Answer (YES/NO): YES